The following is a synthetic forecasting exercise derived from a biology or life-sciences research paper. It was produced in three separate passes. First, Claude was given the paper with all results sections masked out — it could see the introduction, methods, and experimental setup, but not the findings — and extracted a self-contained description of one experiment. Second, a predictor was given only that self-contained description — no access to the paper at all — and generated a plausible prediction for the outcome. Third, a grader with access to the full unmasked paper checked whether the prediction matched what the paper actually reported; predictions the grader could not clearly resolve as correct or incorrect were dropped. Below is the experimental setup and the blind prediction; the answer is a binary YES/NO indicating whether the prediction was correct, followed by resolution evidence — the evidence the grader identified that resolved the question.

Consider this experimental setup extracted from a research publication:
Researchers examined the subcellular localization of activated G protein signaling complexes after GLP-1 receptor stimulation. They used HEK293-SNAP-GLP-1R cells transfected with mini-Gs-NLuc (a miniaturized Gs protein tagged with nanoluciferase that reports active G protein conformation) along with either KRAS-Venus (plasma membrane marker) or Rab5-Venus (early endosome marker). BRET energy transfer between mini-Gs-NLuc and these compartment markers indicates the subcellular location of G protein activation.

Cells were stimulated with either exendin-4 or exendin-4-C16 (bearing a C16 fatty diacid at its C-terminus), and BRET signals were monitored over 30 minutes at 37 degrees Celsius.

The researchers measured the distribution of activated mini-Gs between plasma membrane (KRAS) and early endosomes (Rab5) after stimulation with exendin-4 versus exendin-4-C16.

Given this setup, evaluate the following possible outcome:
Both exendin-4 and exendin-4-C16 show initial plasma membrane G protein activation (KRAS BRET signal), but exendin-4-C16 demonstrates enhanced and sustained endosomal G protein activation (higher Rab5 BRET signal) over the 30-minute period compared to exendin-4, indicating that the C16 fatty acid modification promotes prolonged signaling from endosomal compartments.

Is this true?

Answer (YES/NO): NO